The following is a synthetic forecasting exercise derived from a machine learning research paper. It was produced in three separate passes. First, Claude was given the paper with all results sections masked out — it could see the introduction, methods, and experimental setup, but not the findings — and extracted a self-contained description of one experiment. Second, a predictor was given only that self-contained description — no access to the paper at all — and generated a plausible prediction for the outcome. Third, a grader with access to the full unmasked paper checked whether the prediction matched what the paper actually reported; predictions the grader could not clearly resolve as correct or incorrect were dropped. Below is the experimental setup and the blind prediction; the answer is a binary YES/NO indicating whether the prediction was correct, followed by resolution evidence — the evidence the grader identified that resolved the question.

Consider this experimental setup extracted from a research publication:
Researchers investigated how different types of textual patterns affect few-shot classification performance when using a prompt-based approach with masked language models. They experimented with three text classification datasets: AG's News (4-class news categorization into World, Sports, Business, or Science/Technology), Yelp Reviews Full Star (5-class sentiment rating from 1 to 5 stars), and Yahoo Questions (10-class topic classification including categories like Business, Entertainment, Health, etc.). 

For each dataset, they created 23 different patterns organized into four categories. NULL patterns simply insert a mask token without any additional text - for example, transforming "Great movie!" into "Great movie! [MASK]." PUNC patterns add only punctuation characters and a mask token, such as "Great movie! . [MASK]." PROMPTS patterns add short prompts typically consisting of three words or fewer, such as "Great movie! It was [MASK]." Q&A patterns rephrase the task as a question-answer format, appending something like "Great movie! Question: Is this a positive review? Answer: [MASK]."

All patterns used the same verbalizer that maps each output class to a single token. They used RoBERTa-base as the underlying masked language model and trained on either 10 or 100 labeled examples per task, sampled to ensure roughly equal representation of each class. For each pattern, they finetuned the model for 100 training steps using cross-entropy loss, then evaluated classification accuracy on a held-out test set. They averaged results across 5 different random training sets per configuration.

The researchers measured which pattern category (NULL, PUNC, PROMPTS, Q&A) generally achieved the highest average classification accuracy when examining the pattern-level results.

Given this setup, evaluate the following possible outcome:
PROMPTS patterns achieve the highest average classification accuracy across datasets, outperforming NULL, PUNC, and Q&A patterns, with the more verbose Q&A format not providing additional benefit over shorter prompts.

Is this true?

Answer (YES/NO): NO